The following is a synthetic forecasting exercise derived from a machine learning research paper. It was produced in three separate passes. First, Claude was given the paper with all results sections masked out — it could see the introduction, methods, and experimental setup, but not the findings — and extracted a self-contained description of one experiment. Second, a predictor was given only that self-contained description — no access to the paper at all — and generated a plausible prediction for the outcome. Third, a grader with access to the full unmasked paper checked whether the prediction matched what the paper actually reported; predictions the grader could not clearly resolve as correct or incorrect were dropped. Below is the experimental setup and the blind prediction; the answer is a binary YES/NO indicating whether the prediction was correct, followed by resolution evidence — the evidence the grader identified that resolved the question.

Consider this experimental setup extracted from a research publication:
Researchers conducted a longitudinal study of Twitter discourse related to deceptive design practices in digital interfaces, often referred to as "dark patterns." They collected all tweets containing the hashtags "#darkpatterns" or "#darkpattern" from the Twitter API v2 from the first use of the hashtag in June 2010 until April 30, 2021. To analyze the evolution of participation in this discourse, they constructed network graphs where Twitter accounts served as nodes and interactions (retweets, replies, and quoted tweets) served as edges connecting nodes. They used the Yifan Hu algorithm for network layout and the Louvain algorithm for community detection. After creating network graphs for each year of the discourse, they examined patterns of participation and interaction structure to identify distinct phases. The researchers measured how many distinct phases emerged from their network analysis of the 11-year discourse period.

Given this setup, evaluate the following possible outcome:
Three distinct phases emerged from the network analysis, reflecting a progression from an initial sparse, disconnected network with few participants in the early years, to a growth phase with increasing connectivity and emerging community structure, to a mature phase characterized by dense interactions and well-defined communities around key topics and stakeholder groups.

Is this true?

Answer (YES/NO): NO